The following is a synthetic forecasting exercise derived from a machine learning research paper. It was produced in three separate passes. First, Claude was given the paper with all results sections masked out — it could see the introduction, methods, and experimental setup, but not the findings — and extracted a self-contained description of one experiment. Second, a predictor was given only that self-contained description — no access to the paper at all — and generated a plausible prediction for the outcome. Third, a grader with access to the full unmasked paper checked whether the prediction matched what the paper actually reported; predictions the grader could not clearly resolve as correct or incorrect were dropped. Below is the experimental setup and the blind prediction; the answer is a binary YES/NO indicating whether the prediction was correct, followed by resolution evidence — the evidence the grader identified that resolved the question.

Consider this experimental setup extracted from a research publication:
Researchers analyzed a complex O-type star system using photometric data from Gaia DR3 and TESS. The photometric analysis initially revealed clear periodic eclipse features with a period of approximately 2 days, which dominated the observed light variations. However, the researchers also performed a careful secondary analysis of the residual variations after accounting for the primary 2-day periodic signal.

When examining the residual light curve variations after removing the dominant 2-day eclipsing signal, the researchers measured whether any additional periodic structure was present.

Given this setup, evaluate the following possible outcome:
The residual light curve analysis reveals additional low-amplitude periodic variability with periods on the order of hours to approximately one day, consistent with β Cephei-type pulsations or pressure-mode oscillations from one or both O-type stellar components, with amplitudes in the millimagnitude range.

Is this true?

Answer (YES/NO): NO